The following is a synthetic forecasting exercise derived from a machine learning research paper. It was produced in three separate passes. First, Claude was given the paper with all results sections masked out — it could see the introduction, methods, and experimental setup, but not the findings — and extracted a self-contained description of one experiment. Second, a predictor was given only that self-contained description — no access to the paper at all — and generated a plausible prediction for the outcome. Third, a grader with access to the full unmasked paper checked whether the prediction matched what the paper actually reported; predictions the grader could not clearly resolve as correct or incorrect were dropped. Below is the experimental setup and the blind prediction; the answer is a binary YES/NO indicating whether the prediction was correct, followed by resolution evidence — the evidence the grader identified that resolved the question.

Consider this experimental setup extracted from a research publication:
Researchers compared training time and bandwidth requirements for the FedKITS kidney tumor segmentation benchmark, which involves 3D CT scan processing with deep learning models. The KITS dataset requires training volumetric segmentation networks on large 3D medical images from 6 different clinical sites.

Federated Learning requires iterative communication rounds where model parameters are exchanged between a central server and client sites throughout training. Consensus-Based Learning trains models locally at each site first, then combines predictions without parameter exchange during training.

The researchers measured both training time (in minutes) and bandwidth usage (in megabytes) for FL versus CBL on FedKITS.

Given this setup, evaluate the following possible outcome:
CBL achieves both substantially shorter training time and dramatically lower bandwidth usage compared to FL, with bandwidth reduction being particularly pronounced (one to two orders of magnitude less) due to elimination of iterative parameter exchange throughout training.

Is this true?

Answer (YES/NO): YES